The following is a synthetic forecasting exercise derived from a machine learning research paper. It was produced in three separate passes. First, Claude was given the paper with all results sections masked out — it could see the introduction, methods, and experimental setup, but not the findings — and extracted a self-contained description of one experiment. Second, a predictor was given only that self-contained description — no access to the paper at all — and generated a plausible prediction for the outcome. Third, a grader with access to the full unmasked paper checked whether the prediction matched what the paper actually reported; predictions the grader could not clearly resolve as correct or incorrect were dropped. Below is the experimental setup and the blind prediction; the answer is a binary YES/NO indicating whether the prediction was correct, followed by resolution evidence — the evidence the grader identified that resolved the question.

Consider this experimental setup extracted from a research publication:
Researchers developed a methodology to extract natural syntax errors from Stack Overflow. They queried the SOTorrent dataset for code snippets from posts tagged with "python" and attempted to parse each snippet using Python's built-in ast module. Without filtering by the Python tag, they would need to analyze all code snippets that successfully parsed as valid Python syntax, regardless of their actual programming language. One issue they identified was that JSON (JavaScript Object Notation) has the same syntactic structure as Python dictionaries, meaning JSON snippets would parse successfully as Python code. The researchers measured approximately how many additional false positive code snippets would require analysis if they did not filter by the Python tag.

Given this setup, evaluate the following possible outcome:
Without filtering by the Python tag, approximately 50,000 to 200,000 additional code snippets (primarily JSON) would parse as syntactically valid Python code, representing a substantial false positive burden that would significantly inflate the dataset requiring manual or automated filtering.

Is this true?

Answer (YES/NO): NO